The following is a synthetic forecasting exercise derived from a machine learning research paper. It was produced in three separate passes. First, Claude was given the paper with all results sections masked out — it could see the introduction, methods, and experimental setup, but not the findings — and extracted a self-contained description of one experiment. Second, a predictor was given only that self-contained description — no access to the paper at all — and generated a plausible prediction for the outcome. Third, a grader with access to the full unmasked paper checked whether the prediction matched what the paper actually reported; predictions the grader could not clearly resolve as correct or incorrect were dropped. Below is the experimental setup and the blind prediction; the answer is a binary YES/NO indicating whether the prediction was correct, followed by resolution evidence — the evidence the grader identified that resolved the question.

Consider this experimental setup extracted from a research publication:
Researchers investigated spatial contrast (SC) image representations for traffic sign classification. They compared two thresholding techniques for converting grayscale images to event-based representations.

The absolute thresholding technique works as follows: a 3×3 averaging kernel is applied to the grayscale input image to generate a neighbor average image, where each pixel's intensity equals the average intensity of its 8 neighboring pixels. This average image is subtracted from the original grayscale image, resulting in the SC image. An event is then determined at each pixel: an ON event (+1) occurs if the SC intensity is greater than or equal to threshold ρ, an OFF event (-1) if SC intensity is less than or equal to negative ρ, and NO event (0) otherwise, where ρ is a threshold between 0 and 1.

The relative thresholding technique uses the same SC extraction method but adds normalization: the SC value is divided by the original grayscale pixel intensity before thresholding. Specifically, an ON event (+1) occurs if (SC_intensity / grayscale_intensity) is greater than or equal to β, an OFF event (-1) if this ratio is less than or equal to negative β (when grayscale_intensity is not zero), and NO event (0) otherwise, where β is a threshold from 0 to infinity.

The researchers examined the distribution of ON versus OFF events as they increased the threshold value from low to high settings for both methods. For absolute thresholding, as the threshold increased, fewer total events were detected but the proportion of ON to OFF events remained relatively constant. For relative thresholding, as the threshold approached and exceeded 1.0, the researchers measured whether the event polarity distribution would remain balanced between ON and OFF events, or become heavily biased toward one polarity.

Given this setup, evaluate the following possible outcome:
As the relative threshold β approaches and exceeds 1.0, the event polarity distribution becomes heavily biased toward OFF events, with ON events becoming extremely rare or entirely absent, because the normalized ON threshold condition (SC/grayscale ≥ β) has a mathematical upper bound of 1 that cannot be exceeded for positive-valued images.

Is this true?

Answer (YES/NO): YES